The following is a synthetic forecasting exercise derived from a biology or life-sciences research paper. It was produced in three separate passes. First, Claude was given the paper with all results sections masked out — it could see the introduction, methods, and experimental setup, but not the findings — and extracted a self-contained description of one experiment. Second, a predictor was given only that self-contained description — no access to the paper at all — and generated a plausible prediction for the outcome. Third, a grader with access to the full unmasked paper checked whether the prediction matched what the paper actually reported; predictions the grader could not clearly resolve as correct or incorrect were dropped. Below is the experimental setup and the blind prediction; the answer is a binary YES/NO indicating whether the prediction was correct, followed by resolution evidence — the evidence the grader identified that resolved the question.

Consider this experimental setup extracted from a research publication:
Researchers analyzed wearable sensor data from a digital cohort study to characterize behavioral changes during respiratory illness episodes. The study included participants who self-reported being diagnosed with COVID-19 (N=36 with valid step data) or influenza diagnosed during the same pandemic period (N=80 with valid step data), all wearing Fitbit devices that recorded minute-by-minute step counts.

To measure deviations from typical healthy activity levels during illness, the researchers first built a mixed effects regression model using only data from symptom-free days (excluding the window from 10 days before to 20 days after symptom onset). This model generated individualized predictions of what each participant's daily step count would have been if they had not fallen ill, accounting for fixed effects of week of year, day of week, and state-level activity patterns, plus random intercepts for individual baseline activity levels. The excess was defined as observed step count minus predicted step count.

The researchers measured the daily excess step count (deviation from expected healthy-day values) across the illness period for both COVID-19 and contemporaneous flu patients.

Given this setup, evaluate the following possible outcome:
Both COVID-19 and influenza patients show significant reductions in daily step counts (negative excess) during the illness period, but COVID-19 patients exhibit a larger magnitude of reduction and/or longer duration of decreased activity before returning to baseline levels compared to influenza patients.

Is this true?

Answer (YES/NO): YES